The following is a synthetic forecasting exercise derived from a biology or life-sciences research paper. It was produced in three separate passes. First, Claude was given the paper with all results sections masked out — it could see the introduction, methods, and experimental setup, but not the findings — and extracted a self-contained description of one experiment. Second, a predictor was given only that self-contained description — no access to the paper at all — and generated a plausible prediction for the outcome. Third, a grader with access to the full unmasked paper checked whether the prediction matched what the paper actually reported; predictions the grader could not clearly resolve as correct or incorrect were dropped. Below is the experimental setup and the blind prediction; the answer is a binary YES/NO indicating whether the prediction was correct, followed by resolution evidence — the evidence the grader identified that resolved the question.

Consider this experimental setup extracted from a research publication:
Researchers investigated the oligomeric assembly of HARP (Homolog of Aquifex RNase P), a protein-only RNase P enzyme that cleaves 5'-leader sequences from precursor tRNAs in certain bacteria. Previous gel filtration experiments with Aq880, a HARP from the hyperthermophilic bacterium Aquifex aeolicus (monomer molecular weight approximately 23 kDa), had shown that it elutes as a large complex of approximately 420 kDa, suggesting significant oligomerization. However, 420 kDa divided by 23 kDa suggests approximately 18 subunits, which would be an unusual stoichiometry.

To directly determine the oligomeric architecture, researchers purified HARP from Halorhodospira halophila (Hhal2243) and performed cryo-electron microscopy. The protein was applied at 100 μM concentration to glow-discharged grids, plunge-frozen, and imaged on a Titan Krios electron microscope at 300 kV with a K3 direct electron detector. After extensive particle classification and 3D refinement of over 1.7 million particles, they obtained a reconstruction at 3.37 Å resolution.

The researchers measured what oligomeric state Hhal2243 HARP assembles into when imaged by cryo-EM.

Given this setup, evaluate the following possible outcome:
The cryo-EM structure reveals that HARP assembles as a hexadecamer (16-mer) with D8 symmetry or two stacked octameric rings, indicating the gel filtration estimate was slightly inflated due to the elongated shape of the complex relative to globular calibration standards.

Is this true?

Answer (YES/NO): NO